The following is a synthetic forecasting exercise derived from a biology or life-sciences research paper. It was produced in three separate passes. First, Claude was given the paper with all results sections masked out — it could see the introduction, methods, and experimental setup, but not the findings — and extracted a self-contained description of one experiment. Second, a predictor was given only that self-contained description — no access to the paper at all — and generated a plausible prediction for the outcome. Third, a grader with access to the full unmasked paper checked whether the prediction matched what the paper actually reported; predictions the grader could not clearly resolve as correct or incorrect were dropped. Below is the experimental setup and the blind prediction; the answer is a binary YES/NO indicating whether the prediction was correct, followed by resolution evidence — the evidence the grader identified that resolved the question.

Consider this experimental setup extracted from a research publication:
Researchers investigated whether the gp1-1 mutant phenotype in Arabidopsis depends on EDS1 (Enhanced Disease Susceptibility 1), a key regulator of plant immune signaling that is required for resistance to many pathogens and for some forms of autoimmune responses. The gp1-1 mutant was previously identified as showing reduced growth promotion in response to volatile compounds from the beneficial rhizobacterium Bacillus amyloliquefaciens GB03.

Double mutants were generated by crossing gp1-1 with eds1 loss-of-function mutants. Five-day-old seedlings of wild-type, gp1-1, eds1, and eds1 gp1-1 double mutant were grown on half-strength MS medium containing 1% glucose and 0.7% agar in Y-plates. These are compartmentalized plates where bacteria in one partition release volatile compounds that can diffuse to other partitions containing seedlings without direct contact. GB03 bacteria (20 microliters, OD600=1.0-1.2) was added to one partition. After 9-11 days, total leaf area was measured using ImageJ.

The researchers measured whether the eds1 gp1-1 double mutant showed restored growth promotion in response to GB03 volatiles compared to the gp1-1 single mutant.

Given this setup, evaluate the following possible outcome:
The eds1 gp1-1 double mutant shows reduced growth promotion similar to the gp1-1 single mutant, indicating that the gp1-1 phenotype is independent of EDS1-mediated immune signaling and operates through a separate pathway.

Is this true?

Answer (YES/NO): NO